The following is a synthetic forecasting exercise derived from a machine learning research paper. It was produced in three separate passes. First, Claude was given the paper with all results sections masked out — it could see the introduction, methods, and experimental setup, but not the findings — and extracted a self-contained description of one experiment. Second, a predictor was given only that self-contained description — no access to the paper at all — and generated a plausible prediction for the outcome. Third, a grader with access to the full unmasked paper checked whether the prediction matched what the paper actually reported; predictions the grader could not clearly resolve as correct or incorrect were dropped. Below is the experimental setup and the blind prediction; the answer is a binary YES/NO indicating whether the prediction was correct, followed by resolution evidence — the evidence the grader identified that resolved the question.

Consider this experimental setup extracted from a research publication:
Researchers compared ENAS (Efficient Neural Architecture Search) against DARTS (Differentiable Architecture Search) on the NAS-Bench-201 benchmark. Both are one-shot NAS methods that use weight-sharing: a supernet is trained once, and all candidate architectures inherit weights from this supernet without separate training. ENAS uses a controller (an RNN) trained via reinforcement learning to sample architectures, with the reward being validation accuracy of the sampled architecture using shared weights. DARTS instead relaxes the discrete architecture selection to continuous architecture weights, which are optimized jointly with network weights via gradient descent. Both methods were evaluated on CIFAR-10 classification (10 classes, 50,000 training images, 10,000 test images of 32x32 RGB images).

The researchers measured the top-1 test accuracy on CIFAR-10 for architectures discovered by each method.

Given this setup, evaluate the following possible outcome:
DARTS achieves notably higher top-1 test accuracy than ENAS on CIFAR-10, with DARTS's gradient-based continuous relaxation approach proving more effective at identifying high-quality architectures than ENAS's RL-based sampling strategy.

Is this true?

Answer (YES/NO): NO